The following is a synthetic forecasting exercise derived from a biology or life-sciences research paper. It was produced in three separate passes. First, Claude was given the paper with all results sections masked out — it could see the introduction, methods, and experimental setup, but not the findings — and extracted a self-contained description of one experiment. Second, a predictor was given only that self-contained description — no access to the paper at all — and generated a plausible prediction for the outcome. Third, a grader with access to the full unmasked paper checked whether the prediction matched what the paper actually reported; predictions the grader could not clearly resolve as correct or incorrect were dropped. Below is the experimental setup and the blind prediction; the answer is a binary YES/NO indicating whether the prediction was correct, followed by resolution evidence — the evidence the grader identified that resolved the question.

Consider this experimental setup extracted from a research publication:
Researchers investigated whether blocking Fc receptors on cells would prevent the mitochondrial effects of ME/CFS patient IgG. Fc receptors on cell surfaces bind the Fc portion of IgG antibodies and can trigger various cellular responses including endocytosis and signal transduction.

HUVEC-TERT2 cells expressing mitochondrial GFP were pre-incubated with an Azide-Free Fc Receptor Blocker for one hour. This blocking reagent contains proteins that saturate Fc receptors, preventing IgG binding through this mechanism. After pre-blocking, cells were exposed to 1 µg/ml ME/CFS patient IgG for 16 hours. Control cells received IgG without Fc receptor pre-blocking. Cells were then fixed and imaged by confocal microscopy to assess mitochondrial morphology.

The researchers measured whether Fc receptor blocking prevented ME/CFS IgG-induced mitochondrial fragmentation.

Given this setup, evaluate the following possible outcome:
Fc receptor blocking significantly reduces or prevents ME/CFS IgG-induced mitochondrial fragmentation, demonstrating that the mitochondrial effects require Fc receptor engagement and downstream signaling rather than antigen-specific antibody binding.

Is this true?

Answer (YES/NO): NO